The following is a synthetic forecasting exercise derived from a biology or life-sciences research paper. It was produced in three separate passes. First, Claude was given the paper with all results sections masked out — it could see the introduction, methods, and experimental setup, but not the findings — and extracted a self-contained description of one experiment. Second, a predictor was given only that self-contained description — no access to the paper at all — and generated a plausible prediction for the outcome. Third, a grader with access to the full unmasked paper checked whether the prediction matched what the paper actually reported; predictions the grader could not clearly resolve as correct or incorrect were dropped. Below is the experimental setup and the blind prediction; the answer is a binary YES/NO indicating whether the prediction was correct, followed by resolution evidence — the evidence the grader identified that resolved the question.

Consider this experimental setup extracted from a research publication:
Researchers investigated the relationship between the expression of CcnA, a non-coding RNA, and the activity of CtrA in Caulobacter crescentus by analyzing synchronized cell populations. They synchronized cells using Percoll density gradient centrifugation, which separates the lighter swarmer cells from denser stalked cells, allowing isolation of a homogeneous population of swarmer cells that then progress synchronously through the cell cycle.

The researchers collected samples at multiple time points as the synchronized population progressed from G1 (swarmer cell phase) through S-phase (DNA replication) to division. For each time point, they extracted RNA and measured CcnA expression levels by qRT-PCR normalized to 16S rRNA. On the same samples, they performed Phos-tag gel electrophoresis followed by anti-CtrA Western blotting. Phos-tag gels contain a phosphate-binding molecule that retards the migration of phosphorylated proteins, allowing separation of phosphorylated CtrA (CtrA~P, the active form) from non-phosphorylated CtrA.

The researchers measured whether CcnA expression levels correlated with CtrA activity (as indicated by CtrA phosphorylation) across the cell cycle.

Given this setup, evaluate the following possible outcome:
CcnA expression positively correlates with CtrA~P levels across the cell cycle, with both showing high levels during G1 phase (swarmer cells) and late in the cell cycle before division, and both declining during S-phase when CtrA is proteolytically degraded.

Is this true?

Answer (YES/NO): NO